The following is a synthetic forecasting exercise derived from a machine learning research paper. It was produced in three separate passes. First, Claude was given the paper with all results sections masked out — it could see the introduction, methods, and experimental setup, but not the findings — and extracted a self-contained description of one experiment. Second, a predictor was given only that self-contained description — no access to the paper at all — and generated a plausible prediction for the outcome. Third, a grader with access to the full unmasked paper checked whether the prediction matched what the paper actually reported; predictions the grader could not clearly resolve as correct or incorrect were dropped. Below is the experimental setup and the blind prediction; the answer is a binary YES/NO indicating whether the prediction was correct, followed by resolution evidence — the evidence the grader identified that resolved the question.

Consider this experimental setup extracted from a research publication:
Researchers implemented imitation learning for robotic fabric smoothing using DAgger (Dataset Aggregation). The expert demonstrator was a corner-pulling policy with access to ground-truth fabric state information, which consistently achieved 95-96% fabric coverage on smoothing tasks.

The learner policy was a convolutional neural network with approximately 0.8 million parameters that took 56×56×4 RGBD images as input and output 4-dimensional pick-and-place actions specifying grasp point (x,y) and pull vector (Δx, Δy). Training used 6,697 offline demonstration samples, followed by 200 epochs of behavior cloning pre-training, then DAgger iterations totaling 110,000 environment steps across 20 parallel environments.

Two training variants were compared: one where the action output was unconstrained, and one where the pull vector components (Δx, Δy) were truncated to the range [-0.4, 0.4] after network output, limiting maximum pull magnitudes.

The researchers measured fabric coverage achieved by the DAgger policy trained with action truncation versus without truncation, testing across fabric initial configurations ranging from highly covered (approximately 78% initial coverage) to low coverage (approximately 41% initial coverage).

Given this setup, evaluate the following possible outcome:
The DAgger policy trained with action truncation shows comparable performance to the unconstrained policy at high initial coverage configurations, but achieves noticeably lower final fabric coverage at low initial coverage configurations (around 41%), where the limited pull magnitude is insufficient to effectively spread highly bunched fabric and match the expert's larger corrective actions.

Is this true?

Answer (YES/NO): NO